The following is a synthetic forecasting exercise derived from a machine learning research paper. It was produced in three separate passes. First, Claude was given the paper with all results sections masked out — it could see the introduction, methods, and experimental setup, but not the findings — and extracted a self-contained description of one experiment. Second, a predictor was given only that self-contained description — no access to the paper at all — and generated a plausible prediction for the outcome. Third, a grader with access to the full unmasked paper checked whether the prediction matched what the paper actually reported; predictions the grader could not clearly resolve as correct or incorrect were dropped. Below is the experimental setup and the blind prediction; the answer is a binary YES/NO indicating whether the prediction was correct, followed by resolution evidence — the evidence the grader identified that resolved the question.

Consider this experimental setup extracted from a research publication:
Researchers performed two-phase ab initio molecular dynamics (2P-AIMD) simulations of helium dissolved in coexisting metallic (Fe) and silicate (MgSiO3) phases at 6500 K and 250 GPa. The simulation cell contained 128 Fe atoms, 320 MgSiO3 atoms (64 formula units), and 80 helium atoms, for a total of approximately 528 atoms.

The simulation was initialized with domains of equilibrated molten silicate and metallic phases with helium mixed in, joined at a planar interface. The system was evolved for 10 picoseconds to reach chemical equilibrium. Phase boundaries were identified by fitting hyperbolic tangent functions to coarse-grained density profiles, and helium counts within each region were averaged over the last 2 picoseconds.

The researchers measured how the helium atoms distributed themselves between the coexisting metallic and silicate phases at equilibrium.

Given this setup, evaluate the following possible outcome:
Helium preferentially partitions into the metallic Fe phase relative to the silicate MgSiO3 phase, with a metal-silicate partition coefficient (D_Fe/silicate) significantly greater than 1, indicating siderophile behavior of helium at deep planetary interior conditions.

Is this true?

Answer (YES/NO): NO